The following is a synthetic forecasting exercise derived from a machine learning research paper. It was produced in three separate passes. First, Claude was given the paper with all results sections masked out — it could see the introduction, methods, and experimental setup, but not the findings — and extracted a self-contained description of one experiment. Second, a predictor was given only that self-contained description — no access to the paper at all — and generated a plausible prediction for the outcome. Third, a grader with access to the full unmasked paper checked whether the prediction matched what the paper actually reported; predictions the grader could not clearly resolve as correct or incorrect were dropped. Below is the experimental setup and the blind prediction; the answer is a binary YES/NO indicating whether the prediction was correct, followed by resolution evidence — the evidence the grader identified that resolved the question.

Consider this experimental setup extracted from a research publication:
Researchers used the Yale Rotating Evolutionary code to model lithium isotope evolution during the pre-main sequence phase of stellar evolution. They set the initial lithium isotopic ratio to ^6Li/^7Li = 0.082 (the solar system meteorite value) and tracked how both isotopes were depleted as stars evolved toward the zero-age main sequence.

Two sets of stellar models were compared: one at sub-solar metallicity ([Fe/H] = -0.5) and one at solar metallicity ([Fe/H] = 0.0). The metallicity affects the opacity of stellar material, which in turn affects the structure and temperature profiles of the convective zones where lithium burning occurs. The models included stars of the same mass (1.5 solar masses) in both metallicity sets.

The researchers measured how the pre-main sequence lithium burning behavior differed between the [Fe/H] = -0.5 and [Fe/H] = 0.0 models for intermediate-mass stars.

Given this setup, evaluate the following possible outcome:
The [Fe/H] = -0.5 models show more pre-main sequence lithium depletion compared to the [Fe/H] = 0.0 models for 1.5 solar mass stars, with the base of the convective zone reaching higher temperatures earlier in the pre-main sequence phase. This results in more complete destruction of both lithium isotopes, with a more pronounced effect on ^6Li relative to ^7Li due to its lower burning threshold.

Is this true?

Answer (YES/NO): NO